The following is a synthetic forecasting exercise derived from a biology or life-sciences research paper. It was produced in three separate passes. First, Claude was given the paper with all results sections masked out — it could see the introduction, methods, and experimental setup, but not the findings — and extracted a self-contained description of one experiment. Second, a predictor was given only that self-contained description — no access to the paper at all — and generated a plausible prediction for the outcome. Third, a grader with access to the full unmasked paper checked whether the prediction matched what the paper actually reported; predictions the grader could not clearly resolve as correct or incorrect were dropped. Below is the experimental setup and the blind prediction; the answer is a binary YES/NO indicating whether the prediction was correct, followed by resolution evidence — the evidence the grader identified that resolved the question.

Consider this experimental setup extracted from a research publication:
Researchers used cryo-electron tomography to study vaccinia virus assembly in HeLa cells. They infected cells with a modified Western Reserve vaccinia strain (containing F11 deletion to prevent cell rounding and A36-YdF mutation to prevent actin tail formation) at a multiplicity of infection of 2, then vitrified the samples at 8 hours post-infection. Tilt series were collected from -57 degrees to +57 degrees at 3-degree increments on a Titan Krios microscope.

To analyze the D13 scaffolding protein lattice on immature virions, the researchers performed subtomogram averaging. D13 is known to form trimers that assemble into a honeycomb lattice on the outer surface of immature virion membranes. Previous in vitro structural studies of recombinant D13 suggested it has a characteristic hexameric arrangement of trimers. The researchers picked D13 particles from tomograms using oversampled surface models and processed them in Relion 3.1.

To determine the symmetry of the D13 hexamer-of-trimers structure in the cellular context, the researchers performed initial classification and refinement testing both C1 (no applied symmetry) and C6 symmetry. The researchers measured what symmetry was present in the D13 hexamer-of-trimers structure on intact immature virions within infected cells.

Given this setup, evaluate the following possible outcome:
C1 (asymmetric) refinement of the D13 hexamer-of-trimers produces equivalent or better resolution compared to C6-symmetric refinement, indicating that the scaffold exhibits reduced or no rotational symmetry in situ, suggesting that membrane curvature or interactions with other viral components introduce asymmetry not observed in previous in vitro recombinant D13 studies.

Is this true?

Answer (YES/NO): NO